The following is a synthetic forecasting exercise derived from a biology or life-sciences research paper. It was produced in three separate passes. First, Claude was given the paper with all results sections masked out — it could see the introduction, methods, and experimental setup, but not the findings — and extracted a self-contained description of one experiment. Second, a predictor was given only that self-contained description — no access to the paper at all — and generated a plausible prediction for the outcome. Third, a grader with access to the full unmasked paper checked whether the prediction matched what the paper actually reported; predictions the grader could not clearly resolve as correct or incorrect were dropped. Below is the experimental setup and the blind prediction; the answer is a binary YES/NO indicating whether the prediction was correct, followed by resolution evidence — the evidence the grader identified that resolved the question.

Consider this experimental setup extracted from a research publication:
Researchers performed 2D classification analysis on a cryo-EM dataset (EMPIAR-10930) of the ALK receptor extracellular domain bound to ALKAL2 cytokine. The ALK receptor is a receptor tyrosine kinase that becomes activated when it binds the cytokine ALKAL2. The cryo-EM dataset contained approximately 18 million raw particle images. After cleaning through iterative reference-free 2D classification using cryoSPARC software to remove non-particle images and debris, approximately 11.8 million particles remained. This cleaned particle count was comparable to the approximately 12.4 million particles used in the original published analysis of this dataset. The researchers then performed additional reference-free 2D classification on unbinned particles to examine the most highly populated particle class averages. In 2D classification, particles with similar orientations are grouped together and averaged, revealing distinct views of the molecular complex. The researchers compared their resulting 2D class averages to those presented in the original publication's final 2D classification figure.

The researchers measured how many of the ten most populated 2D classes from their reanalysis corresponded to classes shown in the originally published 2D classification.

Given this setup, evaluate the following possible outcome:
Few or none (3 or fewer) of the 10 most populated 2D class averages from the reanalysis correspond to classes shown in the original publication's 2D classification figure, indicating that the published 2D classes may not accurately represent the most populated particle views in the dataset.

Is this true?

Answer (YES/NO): NO